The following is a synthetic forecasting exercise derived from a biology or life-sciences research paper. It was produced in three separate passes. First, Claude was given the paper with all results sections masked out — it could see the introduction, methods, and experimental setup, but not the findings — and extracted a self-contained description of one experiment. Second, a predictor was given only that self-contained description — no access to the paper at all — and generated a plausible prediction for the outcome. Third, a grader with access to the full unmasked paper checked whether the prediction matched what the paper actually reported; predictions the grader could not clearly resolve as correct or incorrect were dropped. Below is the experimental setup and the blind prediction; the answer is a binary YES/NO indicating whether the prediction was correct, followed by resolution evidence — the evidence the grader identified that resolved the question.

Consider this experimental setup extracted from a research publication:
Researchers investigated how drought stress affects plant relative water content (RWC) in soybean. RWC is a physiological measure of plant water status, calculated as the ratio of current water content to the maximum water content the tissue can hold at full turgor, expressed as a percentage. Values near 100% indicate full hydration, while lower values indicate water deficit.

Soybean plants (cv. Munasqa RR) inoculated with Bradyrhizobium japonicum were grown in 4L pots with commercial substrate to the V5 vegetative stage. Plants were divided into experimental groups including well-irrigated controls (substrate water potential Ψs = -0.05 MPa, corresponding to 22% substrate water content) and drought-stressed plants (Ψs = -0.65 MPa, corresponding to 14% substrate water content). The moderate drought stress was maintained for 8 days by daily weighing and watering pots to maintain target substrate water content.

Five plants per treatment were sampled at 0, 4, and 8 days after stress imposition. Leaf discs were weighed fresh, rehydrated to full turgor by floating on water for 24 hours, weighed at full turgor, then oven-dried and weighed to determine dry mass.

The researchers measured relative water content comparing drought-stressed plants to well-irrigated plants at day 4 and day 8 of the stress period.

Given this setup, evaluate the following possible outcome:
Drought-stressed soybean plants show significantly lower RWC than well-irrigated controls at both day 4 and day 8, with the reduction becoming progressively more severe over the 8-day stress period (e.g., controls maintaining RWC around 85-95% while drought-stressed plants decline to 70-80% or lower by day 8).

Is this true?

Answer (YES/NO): YES